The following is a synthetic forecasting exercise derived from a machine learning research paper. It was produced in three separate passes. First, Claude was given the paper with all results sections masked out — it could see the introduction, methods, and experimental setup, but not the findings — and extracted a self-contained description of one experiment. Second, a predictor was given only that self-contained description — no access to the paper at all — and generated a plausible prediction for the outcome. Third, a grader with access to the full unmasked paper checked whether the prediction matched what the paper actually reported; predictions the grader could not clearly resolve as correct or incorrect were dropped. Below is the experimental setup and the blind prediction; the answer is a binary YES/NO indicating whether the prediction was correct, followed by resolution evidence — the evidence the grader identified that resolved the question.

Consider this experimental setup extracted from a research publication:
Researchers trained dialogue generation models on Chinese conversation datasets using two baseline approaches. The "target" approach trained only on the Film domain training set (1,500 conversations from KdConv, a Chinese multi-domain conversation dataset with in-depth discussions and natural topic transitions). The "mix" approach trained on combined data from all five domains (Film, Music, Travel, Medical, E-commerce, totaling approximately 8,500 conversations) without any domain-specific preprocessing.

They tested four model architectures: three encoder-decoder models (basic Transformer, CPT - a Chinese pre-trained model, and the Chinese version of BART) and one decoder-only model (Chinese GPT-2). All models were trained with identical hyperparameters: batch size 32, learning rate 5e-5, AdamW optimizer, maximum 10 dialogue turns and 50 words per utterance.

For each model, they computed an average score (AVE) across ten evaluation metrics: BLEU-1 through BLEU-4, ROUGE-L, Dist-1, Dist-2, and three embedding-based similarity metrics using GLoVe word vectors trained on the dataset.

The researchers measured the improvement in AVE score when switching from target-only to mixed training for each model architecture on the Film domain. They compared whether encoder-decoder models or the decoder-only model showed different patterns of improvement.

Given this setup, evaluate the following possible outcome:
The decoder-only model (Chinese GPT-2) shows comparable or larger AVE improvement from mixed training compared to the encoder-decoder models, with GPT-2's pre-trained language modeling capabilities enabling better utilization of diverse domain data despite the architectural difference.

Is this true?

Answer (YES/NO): YES